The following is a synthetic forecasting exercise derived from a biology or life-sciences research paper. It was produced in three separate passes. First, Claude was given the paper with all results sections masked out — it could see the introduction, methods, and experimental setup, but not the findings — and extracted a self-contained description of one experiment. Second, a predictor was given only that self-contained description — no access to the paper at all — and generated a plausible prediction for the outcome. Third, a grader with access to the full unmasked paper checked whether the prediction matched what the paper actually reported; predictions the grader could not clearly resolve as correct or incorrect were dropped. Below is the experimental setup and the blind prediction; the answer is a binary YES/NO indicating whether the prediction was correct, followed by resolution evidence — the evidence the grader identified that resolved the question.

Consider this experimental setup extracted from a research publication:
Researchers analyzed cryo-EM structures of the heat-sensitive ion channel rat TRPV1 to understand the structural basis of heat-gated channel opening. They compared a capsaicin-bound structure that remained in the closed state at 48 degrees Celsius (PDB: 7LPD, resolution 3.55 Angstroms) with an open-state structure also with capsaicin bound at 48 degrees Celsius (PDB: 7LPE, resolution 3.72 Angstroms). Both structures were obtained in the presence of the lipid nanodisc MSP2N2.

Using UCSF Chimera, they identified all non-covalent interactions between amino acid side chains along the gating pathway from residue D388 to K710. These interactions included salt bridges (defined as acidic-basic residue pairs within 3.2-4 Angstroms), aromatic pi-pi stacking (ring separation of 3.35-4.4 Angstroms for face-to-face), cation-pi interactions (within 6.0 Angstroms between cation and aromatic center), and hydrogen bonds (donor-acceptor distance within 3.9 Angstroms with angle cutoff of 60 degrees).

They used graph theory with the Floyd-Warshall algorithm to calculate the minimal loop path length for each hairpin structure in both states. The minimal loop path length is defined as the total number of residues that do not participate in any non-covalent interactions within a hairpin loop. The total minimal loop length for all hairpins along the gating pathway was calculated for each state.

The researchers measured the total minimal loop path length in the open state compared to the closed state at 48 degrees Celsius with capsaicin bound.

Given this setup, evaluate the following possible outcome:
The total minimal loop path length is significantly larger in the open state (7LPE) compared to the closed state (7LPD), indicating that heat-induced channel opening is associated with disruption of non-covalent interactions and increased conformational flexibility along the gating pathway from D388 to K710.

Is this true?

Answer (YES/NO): YES